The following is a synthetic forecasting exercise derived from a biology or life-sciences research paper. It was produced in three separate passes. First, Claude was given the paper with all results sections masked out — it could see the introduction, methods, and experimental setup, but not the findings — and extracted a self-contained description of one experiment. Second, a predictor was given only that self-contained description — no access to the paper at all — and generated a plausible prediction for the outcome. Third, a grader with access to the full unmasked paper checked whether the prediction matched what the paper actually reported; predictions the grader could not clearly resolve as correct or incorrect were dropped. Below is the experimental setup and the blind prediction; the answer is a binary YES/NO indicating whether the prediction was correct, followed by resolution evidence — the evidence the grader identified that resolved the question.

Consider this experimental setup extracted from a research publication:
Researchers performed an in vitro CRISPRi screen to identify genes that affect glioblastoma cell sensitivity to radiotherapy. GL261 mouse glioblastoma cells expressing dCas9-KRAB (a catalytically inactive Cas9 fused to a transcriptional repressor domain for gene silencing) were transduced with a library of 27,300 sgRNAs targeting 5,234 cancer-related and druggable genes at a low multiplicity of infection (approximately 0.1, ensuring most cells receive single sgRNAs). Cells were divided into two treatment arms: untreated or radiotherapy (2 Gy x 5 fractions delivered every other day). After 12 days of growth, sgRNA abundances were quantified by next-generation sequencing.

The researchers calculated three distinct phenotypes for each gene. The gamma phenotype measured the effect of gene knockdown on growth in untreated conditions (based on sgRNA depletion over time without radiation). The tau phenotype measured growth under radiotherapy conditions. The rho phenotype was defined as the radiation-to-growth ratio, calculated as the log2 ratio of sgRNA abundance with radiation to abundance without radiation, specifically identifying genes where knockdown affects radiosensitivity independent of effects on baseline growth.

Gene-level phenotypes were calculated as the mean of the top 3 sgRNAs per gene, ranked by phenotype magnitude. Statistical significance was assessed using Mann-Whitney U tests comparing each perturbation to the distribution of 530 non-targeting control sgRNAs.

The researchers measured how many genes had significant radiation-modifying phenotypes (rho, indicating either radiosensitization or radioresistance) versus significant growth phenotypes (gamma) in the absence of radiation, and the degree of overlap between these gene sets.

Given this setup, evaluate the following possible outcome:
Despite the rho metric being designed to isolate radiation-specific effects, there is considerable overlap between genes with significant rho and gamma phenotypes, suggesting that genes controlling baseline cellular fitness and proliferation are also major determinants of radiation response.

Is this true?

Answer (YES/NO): NO